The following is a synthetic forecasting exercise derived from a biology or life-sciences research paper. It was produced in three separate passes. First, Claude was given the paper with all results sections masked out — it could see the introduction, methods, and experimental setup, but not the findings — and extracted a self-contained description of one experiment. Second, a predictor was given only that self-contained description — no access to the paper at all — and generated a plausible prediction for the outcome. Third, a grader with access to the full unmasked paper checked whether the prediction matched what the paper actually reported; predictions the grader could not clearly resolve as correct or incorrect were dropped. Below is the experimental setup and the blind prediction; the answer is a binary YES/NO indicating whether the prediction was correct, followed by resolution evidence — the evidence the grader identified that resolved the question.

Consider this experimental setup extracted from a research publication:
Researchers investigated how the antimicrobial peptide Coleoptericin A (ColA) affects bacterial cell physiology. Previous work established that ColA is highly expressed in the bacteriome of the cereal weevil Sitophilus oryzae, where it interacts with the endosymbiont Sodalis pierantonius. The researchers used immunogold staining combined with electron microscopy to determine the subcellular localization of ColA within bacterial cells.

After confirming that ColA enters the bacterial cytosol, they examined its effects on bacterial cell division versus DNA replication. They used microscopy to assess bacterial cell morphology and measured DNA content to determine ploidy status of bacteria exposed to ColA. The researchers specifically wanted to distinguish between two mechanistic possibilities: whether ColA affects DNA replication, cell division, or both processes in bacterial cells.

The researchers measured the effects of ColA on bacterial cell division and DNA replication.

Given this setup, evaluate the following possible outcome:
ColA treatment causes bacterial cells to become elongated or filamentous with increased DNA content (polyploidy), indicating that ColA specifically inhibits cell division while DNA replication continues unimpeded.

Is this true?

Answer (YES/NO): YES